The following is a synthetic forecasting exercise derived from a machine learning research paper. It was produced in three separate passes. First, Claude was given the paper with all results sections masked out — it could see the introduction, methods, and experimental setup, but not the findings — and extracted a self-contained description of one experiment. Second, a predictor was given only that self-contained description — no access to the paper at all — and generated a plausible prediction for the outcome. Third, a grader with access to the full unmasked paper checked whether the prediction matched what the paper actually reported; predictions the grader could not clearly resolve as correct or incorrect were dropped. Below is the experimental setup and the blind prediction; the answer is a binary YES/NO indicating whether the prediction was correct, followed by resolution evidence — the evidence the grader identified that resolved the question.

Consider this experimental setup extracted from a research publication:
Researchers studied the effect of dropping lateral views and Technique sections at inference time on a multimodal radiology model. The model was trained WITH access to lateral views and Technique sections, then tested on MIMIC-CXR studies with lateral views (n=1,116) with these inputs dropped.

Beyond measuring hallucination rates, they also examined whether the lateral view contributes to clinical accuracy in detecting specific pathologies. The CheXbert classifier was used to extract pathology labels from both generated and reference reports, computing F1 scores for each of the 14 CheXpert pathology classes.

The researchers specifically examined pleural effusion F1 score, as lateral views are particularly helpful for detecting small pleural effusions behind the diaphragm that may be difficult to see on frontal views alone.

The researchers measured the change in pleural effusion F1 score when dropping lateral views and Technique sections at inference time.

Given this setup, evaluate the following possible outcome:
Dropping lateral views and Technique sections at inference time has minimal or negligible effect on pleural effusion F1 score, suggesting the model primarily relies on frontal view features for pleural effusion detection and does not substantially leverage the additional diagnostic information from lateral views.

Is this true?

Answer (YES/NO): NO